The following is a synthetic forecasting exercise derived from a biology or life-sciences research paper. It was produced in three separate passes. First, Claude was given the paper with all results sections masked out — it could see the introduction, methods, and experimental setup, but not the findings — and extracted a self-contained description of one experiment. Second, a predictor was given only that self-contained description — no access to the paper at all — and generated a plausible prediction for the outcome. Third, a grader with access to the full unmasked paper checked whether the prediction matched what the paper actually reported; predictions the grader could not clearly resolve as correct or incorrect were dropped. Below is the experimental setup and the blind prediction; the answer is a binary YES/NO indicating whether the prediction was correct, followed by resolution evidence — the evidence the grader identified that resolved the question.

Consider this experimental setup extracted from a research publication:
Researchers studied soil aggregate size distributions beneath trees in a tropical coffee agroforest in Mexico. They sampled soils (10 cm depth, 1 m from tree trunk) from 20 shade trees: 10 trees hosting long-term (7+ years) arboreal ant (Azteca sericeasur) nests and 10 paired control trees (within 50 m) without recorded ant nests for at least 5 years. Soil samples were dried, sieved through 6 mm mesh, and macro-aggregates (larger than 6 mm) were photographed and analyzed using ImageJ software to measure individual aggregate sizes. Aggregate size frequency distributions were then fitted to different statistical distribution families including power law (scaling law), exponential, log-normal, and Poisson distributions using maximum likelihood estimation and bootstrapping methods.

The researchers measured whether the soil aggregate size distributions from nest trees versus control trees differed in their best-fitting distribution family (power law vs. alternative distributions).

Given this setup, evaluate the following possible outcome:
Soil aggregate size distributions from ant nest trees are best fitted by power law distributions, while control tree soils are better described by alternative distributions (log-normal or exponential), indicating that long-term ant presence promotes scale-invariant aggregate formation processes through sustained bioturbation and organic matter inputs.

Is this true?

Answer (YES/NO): NO